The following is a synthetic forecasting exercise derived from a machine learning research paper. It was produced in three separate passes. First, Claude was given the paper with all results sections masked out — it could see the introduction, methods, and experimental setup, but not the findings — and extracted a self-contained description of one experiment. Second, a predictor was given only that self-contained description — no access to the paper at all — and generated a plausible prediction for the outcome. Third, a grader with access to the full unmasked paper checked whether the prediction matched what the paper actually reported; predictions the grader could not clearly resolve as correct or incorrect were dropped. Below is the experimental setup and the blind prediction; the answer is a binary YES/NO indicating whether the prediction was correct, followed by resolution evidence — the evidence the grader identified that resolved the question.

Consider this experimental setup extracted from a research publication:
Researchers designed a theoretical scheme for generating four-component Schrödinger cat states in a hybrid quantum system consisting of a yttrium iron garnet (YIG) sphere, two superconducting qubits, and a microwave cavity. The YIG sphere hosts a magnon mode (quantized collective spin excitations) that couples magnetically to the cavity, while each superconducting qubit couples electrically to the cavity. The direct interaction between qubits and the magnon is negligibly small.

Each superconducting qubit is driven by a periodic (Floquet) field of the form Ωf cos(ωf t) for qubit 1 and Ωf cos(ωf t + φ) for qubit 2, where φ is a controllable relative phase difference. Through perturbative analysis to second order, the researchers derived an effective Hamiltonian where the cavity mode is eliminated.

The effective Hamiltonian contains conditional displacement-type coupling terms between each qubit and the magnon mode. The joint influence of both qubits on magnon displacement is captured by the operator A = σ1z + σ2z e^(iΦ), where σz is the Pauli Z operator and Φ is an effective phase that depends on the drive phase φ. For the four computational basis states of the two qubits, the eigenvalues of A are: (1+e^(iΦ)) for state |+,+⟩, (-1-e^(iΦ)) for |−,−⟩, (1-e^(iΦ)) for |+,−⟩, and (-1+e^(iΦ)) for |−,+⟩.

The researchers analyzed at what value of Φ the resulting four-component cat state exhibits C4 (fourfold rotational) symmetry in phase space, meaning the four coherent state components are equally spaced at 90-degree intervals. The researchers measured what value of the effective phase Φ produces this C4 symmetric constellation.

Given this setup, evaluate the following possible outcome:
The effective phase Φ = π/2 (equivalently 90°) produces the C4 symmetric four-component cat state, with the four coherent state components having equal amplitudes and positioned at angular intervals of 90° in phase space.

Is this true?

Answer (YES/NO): YES